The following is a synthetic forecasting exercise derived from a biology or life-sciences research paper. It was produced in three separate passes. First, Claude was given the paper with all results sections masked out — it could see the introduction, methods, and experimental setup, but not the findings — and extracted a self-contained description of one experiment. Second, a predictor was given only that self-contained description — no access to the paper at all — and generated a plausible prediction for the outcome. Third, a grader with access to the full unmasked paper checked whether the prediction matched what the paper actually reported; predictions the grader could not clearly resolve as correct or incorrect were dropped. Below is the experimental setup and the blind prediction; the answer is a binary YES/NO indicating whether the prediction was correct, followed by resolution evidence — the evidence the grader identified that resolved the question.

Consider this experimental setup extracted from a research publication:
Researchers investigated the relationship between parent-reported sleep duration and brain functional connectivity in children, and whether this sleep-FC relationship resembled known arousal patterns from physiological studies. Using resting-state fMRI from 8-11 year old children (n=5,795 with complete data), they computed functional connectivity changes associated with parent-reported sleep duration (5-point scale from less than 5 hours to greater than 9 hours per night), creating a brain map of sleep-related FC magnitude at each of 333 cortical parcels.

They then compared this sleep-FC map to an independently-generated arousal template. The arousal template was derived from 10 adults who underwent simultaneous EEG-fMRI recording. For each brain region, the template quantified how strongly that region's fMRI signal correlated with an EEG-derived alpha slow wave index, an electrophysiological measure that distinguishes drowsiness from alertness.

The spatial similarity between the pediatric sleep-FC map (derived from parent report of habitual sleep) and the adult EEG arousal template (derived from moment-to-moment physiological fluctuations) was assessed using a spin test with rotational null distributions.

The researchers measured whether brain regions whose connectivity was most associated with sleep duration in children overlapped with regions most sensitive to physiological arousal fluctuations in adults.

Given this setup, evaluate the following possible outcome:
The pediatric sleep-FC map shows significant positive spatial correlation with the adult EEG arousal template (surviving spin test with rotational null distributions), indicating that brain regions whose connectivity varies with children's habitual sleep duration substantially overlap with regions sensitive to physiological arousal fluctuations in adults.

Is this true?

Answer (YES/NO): YES